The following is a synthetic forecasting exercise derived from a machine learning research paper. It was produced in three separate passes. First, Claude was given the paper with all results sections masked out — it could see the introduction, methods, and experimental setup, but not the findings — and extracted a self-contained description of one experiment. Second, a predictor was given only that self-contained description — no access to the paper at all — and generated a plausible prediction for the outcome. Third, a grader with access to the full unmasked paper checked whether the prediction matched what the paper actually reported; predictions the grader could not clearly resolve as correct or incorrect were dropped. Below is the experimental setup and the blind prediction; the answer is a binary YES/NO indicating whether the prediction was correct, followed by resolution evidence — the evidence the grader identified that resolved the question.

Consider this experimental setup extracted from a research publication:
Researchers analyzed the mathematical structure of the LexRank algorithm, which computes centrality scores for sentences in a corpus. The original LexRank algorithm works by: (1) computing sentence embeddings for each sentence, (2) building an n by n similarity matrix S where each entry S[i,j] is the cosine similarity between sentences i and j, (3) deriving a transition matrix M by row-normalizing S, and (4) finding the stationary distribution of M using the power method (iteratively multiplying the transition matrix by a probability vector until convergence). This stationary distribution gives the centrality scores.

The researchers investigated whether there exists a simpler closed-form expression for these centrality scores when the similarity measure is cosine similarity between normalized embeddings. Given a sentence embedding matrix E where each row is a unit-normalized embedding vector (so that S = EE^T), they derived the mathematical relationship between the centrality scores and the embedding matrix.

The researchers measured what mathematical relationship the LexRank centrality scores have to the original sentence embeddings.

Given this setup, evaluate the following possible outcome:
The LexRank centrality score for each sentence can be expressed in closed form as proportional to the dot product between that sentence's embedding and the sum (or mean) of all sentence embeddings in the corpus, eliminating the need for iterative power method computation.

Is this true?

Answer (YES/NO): YES